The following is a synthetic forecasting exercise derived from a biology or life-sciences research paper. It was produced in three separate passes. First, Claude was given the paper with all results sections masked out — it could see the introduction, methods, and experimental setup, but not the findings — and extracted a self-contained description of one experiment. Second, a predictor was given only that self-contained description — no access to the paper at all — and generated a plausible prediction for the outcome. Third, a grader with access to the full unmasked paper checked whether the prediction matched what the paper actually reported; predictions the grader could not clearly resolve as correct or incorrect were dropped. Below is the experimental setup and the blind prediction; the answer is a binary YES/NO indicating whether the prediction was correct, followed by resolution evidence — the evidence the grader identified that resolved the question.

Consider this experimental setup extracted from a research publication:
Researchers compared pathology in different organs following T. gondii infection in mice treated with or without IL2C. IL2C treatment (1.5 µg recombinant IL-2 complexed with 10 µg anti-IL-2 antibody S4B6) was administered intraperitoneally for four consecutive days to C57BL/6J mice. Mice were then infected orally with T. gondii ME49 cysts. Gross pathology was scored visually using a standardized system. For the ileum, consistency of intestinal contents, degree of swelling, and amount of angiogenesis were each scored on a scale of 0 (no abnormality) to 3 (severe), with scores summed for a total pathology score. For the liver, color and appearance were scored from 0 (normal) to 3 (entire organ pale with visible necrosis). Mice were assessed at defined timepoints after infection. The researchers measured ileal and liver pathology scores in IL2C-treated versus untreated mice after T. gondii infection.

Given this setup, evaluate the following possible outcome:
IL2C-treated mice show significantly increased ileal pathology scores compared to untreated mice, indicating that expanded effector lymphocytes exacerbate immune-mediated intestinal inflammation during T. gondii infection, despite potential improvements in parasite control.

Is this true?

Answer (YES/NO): NO